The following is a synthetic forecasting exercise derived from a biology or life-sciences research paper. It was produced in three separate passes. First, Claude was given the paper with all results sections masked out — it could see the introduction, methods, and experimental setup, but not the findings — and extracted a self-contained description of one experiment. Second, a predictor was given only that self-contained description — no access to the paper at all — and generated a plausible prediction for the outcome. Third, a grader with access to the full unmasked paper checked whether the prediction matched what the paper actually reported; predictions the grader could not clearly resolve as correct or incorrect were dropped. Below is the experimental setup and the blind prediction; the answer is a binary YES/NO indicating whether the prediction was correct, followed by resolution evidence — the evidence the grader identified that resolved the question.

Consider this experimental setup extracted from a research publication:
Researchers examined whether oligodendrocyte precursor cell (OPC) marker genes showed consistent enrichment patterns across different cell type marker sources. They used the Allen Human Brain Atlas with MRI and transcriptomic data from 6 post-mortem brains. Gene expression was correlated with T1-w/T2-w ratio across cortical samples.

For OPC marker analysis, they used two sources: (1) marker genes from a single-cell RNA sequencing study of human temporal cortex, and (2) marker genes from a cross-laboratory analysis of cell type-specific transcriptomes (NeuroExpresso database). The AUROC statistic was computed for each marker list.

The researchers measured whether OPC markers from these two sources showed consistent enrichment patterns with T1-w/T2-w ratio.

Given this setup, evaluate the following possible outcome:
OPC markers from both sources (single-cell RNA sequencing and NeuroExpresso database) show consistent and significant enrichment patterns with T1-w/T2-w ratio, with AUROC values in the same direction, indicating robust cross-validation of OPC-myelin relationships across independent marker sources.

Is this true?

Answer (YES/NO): NO